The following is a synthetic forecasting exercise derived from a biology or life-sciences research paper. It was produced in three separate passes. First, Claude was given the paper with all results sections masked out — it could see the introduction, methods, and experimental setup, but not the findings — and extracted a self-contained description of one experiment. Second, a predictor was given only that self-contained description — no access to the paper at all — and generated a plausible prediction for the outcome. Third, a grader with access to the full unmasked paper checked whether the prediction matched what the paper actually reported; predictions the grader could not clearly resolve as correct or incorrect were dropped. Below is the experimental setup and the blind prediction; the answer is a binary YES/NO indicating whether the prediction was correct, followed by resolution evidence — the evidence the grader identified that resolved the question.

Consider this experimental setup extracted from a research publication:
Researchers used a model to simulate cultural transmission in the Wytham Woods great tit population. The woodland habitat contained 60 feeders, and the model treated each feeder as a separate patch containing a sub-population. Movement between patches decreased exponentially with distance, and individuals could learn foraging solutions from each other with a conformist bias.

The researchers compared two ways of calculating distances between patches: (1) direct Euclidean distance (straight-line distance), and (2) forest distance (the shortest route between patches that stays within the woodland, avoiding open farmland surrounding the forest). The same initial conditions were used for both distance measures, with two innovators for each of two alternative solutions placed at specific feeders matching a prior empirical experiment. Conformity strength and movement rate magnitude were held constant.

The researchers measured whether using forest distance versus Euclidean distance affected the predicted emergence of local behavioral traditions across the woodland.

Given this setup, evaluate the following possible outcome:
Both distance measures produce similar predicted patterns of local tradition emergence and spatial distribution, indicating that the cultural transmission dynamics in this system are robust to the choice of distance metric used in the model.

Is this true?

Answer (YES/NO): NO